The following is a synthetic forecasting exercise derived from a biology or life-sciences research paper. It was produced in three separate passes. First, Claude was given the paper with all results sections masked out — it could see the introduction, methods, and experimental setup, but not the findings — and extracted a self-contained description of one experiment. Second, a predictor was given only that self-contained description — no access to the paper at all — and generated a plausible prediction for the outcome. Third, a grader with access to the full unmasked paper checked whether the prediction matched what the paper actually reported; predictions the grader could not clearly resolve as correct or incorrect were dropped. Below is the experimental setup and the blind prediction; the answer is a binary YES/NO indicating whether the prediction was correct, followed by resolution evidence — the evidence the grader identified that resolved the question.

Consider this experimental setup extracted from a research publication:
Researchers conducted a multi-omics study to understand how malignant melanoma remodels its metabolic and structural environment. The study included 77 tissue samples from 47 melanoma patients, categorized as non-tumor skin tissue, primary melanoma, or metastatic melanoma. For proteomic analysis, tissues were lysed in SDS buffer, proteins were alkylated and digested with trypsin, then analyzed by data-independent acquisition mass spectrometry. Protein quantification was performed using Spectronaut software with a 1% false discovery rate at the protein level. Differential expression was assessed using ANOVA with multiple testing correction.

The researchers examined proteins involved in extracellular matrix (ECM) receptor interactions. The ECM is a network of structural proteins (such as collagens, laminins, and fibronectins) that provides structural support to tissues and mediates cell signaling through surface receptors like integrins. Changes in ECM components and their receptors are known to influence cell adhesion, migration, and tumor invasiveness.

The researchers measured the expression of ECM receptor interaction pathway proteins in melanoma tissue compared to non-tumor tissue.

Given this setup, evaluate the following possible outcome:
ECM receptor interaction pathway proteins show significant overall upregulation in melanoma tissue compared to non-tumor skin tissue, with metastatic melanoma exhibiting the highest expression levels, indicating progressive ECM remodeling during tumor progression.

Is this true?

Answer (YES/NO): NO